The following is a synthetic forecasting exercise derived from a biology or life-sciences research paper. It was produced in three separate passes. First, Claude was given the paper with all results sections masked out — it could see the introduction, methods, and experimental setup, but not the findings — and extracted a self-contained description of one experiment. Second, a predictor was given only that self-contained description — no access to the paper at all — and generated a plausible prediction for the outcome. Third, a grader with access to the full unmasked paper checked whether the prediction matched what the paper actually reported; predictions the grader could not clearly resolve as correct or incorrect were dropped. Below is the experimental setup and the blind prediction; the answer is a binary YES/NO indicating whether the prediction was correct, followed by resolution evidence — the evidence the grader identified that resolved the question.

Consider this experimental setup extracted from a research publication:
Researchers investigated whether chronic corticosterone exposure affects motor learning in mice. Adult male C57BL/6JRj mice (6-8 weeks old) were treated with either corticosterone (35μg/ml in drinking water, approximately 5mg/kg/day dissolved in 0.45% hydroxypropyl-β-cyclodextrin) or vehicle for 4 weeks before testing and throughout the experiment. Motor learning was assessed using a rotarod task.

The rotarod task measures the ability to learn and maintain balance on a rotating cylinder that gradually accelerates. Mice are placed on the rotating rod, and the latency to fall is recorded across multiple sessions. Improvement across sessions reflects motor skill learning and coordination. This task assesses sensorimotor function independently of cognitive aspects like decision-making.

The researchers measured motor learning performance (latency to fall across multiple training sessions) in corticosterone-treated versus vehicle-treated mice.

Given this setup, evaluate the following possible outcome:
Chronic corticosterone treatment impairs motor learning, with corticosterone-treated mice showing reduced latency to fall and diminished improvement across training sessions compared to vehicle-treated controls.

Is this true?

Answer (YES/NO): NO